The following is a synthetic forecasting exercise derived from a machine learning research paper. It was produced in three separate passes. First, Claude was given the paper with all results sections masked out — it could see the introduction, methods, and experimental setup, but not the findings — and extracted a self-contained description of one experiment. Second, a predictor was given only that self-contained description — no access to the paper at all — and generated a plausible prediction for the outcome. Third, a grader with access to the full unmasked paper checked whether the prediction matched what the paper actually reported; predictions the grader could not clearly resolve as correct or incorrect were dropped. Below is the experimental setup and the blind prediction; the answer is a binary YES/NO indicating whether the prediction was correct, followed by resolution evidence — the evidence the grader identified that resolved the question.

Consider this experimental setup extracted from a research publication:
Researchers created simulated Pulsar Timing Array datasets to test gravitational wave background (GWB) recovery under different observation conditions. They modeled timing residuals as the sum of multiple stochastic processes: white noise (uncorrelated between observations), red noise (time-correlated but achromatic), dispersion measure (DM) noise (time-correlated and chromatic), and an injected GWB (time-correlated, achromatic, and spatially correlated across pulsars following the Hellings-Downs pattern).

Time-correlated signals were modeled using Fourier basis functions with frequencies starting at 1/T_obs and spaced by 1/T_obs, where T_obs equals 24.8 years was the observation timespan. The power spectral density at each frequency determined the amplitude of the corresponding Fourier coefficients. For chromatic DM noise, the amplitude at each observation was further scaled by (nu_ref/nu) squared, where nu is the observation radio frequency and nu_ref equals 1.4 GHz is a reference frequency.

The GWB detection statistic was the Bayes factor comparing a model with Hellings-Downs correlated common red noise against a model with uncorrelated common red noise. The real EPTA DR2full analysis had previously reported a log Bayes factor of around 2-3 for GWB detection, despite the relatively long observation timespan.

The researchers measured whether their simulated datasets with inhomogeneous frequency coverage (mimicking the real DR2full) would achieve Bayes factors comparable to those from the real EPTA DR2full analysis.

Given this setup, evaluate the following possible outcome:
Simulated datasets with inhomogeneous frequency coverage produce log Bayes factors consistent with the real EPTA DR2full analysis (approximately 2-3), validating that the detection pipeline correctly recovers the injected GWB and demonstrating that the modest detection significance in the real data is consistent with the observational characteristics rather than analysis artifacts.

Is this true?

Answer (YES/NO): YES